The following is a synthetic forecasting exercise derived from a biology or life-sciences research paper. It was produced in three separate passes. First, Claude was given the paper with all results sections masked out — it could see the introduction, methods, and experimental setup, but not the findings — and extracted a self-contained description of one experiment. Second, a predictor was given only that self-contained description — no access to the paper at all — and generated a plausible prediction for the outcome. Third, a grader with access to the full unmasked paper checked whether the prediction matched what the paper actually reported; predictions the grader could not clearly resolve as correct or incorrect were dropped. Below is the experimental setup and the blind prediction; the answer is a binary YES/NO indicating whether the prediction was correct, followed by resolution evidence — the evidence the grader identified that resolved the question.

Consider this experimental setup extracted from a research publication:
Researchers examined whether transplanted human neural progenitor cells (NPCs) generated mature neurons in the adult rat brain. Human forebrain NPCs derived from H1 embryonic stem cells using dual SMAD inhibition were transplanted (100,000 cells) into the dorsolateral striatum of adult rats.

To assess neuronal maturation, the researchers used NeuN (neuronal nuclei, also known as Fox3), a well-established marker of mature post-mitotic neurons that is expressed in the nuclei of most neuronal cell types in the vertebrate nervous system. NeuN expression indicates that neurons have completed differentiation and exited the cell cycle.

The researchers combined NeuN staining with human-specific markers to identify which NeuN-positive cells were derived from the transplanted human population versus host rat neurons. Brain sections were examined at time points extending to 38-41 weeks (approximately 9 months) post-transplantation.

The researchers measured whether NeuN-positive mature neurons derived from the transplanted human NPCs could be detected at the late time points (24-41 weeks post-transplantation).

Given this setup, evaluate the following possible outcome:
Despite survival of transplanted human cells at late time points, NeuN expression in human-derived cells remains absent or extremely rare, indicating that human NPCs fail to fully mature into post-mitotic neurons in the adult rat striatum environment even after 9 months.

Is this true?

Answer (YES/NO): NO